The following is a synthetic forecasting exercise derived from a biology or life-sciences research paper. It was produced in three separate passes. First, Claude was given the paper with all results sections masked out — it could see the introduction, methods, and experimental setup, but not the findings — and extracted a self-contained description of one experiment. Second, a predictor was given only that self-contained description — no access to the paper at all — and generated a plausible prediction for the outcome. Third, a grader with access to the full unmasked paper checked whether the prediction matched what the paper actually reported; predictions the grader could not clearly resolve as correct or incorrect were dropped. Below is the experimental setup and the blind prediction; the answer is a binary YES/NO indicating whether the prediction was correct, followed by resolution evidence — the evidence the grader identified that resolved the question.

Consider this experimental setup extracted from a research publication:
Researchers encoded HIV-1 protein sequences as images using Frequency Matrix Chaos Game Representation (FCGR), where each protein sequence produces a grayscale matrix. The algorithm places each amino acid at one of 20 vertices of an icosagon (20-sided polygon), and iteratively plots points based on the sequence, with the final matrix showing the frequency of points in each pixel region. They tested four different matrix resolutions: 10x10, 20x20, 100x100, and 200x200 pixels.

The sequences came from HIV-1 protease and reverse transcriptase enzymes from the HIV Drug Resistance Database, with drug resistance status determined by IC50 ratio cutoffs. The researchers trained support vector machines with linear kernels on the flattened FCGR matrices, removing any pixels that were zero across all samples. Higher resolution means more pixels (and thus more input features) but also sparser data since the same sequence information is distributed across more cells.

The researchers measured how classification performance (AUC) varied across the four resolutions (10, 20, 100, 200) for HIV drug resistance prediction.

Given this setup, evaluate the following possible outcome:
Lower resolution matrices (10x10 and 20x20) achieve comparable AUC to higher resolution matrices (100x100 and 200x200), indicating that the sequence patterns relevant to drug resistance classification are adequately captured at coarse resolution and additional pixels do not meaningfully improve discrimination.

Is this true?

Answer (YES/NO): NO